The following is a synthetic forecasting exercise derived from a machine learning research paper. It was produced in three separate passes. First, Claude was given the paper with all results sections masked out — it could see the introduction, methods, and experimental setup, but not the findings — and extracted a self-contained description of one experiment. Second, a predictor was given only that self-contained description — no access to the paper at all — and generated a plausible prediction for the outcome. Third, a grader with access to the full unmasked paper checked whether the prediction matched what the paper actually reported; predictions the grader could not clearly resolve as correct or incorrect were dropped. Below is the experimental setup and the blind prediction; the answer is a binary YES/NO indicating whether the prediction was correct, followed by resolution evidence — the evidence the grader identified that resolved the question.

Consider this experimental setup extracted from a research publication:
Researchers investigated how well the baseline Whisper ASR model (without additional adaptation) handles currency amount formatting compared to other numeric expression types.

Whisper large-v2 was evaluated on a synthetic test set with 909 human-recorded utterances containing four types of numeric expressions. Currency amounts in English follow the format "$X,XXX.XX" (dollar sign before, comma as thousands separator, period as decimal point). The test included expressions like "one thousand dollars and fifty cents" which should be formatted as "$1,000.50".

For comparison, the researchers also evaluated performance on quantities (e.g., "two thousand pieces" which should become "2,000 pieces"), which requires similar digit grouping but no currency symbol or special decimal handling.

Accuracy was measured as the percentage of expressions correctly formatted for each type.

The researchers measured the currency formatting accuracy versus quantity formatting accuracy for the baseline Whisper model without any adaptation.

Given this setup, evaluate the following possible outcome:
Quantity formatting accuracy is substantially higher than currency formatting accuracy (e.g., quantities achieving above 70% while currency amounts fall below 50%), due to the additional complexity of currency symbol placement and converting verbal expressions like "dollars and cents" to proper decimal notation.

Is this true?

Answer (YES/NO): YES